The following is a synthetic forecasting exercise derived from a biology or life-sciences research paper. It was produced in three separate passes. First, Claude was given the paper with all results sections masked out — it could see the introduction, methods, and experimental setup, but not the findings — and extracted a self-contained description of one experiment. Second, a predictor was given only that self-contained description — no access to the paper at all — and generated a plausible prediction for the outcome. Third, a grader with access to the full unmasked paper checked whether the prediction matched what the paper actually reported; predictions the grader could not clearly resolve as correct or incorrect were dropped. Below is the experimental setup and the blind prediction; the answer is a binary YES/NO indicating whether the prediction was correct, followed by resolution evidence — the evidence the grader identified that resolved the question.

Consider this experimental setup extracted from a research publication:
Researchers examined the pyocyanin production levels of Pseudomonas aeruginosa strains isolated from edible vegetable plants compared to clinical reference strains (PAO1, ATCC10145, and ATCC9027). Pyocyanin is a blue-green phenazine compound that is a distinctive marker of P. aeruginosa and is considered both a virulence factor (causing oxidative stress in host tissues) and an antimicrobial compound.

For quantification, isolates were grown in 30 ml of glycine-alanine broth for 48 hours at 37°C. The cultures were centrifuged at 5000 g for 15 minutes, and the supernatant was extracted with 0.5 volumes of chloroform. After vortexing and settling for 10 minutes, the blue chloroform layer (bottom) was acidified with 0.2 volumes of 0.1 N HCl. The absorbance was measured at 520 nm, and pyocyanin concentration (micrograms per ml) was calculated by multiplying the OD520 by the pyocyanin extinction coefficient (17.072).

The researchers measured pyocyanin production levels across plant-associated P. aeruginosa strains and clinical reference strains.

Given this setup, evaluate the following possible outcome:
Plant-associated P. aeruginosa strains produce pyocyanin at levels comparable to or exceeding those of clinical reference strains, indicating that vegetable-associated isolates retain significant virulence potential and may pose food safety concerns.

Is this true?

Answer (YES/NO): NO